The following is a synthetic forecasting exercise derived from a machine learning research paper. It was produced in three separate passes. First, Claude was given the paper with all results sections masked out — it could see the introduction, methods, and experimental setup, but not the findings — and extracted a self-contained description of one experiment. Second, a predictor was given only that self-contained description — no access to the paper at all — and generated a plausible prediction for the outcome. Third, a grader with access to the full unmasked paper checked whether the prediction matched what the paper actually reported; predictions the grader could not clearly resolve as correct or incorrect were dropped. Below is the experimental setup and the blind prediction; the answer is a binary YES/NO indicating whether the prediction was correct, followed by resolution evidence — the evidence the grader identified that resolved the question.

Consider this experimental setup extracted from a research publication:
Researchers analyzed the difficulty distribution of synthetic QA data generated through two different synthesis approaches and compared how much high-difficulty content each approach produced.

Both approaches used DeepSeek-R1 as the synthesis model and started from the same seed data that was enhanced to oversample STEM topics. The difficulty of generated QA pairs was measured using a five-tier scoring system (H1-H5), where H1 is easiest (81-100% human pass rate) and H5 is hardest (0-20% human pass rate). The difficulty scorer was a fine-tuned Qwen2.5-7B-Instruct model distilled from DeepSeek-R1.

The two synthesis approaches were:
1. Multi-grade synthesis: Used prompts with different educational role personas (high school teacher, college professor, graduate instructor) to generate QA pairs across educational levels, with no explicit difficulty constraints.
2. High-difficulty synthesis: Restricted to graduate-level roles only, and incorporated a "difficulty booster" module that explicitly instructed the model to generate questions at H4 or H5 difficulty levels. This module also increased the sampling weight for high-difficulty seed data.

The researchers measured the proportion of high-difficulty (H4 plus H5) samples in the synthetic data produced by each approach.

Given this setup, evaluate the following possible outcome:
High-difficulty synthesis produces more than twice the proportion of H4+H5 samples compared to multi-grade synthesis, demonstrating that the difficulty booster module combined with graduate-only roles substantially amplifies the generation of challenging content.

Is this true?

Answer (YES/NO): NO